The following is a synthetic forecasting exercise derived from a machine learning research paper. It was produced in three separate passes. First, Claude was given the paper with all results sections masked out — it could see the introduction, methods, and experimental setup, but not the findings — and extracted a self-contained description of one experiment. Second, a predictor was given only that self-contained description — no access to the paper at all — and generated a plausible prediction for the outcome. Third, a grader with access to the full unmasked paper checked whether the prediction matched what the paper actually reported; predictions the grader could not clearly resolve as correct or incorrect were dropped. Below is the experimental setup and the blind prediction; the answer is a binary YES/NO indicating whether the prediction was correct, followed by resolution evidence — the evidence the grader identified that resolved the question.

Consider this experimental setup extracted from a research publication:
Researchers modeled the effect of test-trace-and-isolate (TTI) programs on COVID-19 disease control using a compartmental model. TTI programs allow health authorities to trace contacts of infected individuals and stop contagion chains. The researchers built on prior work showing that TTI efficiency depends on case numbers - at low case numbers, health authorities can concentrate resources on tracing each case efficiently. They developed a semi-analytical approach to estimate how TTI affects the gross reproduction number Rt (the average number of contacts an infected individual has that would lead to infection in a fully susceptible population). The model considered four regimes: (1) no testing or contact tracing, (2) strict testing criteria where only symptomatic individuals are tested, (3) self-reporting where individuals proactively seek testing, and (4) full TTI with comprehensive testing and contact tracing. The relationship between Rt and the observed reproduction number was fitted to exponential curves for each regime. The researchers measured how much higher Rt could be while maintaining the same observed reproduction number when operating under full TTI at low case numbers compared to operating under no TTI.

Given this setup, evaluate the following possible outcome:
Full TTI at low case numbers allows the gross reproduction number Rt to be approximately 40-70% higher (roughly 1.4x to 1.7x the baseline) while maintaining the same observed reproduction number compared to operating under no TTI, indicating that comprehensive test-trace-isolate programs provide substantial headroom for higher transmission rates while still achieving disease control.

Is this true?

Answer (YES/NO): YES